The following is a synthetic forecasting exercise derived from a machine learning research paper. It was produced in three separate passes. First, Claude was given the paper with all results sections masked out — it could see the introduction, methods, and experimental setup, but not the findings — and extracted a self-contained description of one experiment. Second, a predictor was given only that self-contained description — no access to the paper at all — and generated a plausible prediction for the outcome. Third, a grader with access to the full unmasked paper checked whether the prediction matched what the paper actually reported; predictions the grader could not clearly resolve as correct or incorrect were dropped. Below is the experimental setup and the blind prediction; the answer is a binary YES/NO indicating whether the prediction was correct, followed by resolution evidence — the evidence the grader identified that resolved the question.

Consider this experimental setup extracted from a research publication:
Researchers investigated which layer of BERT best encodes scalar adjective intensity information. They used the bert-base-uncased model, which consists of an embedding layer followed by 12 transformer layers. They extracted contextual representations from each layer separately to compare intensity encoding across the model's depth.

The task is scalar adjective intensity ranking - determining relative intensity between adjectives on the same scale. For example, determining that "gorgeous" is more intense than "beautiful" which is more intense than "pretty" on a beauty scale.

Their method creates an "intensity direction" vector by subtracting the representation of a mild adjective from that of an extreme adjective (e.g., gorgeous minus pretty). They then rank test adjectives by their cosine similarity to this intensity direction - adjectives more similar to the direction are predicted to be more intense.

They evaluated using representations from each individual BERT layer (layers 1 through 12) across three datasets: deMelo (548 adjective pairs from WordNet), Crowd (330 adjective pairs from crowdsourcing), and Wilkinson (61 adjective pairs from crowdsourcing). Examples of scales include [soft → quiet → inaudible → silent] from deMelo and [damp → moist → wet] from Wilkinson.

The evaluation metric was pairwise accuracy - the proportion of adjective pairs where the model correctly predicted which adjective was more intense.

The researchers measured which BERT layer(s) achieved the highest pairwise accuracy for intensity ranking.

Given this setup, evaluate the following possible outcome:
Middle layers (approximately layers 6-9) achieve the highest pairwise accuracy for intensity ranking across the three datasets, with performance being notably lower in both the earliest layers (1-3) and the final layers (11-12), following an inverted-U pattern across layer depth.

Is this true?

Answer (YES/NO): NO